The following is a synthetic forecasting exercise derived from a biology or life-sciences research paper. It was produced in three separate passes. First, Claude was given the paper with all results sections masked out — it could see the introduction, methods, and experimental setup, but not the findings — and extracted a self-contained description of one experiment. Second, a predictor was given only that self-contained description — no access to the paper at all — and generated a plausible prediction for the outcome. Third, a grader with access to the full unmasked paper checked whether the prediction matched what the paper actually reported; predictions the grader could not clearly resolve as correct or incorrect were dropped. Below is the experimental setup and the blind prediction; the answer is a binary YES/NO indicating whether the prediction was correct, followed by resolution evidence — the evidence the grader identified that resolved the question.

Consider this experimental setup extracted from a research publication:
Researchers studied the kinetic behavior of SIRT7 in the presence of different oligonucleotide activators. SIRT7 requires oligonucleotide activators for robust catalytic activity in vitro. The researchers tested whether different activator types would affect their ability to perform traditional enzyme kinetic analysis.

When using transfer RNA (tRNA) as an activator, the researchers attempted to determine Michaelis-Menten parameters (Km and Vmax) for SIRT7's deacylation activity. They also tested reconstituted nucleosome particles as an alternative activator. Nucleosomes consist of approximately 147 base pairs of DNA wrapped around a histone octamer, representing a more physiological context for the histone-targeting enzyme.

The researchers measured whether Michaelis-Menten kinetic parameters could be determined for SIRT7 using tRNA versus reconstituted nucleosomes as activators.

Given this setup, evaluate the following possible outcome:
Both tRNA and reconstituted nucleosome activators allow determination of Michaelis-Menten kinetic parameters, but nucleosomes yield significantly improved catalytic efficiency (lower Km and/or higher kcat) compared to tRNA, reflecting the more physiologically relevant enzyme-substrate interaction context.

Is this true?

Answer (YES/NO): NO